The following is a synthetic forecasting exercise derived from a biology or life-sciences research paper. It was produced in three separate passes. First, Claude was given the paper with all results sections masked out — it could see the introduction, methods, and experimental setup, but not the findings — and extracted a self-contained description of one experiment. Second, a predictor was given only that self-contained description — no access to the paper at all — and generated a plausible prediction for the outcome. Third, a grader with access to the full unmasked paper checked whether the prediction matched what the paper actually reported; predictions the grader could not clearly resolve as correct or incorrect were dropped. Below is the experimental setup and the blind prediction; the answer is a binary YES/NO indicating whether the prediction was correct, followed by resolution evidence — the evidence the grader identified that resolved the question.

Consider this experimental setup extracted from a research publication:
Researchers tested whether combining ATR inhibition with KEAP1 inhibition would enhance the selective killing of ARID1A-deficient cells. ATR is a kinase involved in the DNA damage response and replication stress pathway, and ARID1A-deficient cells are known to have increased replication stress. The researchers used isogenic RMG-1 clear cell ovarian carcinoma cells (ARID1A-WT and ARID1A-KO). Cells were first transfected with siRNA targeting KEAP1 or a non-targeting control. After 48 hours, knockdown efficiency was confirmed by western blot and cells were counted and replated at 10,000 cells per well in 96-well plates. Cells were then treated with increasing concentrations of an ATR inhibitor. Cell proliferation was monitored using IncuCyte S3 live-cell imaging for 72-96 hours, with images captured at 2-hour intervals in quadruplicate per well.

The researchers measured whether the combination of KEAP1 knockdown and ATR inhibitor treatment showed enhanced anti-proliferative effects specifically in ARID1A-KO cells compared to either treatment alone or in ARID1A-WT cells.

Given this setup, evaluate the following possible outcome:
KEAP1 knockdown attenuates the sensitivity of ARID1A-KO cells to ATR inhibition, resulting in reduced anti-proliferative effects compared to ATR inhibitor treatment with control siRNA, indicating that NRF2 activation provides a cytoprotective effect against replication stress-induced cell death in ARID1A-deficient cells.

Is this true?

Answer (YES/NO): NO